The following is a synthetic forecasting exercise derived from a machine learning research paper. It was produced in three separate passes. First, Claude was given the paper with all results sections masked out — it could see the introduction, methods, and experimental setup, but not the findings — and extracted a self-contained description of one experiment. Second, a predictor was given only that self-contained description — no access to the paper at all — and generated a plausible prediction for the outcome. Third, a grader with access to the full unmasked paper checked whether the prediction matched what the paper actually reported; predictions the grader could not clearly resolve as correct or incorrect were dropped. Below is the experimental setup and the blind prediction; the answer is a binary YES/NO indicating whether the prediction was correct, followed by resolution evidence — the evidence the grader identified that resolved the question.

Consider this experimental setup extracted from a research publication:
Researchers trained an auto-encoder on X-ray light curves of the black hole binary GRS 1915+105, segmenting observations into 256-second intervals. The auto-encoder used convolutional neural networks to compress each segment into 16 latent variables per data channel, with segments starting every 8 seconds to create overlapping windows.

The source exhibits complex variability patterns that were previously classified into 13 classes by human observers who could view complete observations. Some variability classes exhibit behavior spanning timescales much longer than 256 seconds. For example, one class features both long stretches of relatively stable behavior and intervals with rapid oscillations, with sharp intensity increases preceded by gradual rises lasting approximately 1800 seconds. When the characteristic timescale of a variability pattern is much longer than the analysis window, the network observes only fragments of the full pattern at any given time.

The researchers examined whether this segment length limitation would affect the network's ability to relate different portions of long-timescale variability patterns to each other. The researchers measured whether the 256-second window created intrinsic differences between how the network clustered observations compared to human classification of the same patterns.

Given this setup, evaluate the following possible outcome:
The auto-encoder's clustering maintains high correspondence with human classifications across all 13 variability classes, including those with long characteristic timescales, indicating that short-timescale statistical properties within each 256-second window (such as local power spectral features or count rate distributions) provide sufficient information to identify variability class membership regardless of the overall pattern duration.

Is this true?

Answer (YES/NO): NO